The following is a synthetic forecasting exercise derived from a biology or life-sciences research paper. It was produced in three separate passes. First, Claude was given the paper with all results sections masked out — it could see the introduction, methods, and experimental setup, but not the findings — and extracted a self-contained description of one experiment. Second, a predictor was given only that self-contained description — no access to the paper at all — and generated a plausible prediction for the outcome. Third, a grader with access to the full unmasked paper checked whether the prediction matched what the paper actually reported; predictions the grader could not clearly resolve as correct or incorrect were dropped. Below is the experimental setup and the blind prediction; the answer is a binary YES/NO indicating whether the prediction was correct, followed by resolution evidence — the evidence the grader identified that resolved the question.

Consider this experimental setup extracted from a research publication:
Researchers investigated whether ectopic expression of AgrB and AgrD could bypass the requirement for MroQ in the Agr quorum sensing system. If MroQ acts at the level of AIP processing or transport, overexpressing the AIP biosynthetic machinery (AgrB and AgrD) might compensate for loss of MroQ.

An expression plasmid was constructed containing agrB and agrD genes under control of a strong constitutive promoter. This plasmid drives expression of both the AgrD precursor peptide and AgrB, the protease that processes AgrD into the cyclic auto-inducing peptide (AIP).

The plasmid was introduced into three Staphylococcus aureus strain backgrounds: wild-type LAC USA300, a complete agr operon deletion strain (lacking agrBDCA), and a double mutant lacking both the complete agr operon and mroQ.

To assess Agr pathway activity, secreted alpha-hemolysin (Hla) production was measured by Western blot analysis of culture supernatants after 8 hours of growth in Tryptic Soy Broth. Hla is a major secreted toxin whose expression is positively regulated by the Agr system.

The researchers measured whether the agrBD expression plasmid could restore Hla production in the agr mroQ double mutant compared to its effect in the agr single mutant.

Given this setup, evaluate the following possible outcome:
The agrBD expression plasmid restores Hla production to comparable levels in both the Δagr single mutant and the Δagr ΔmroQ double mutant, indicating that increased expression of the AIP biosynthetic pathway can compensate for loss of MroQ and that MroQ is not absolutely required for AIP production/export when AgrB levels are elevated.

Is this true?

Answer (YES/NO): NO